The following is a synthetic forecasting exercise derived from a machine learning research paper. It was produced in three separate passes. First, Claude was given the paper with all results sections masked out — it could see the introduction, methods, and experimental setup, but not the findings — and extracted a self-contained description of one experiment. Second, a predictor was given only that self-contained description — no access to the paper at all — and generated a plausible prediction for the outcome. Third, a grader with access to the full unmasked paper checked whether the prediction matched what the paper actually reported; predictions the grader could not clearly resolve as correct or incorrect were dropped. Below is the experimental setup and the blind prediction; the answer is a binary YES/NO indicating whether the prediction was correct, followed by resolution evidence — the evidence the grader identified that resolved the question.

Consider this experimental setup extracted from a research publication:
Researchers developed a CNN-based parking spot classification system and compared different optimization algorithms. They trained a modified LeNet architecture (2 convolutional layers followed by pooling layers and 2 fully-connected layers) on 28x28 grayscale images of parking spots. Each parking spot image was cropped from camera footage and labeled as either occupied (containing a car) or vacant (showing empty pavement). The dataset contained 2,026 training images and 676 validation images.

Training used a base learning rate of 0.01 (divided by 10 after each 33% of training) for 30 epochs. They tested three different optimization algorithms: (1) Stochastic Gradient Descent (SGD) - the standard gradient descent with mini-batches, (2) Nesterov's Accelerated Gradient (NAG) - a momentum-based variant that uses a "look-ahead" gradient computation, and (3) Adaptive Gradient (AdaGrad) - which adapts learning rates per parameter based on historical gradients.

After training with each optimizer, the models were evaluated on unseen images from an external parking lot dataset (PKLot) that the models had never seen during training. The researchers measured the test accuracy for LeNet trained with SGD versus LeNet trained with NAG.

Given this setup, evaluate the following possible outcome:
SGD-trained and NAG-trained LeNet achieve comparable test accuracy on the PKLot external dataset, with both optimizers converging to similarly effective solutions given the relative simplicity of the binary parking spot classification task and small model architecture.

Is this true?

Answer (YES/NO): YES